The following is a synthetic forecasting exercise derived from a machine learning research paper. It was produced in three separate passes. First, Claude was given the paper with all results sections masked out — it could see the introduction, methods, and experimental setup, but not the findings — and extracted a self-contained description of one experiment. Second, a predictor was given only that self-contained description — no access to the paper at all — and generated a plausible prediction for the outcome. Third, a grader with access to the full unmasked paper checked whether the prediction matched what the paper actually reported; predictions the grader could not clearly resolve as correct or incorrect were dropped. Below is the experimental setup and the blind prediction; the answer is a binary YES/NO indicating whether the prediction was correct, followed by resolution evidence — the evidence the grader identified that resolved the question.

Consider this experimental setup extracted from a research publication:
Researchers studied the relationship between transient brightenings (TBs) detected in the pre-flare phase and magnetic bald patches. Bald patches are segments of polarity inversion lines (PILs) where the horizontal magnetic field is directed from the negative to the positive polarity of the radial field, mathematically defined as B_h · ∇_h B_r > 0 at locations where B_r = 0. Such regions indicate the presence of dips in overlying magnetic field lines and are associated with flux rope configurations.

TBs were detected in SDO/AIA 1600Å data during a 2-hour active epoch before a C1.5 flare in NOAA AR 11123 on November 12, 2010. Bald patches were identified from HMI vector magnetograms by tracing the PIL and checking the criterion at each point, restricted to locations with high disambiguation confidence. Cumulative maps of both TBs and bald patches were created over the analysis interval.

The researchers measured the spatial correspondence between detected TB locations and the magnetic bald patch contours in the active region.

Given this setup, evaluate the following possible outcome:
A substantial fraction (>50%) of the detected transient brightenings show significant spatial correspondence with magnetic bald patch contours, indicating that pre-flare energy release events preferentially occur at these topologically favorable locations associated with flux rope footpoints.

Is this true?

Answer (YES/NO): YES